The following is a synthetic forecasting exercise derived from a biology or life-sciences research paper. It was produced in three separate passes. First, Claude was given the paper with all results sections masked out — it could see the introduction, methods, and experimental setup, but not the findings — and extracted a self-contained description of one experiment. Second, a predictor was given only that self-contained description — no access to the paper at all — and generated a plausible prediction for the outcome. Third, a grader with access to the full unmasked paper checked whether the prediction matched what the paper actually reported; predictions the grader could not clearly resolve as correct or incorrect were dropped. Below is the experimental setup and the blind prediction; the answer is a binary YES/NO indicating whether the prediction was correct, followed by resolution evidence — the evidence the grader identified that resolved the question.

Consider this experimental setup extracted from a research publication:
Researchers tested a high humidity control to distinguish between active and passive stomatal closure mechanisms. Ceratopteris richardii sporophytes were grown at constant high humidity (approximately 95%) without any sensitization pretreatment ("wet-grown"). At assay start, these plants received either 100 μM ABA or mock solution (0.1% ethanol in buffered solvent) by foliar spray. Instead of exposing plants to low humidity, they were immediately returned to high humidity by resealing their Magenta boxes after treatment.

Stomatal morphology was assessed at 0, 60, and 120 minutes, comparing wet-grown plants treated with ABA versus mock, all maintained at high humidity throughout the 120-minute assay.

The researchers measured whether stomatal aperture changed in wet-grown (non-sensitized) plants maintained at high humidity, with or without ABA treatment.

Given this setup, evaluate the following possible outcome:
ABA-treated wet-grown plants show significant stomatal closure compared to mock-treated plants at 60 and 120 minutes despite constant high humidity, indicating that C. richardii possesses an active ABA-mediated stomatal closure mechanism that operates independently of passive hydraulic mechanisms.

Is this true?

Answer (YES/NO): NO